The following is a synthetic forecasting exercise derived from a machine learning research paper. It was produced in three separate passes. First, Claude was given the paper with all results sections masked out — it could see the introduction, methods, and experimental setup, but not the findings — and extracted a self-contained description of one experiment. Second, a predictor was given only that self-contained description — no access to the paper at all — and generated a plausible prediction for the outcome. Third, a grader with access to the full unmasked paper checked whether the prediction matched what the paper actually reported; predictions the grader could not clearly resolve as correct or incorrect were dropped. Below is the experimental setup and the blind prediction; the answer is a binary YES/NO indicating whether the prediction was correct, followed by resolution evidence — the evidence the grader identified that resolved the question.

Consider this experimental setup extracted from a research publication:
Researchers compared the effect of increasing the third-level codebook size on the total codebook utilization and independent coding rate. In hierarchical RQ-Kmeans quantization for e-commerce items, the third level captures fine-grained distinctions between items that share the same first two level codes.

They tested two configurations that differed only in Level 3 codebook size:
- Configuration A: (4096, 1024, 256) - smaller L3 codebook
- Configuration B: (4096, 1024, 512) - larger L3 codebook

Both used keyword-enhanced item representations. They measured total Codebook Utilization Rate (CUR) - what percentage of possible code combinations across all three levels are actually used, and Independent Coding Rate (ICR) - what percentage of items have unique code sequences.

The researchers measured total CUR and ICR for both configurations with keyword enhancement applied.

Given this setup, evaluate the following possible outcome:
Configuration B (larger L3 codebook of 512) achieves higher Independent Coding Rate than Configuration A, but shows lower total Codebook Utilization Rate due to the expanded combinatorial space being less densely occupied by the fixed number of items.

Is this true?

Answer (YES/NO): YES